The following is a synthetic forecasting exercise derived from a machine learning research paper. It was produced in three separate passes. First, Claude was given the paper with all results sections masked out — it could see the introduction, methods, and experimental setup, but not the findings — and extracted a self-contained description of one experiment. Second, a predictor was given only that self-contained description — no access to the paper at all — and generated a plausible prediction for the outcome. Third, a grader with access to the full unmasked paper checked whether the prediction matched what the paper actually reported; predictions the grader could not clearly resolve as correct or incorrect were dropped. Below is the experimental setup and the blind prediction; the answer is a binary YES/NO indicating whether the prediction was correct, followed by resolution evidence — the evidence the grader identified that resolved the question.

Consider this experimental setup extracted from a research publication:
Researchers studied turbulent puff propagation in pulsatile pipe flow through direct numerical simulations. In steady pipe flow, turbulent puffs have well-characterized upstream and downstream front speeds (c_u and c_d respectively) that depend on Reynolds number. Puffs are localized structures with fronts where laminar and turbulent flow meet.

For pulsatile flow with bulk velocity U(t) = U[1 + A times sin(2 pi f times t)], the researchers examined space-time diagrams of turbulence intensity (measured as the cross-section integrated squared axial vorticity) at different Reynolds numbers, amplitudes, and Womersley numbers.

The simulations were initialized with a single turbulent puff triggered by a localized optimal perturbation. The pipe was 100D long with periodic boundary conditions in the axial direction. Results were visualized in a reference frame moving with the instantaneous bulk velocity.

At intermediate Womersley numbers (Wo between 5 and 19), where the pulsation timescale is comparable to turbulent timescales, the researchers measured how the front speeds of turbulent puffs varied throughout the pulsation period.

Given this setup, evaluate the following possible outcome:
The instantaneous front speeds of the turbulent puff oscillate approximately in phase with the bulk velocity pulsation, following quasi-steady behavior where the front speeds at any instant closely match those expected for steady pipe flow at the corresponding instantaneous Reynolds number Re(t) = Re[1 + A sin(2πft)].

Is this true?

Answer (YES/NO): NO